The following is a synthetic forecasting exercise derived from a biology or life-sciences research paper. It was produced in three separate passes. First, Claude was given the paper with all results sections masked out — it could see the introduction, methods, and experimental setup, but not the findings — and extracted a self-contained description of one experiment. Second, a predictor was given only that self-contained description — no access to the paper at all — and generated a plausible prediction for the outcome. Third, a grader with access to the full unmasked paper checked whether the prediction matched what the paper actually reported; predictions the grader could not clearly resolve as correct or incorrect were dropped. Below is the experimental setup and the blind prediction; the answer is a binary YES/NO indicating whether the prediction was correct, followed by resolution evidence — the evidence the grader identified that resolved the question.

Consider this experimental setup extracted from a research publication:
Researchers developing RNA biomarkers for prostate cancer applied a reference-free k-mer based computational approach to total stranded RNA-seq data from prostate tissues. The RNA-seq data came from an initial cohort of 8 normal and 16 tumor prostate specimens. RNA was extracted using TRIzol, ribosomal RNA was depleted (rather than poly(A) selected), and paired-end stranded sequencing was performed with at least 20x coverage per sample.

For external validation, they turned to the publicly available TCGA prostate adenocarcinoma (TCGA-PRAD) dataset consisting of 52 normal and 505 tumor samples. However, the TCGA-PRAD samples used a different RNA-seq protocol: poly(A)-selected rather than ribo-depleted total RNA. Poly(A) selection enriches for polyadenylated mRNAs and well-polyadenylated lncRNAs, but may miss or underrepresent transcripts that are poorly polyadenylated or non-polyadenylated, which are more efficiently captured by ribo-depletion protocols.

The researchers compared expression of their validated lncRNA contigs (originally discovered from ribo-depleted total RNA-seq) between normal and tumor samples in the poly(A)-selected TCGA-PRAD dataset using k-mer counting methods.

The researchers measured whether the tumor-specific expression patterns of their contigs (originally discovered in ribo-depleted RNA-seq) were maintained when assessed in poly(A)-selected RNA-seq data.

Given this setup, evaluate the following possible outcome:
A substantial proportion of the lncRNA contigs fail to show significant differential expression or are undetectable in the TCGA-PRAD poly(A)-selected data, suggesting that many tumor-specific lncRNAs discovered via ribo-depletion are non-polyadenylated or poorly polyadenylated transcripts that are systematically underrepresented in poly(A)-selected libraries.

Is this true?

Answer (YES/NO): YES